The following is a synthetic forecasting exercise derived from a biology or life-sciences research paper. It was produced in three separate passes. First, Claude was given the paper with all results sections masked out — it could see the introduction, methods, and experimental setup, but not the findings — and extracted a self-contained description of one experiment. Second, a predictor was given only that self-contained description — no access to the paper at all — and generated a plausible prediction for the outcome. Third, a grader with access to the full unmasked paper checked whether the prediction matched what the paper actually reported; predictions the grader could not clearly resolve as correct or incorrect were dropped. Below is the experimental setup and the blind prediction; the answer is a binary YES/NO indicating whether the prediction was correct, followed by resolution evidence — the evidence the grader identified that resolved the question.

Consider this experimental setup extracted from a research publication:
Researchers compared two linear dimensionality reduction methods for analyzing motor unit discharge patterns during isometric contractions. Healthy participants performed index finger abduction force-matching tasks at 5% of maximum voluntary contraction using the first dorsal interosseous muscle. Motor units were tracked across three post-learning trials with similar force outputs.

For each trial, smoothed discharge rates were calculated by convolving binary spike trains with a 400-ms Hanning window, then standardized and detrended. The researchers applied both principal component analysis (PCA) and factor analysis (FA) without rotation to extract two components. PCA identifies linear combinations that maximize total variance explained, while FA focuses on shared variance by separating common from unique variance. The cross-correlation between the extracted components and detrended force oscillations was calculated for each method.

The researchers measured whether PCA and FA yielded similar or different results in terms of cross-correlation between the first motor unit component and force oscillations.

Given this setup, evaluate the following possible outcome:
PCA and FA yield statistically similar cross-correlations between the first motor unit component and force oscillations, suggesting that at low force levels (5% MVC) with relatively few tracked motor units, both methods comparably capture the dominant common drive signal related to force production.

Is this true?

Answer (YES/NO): YES